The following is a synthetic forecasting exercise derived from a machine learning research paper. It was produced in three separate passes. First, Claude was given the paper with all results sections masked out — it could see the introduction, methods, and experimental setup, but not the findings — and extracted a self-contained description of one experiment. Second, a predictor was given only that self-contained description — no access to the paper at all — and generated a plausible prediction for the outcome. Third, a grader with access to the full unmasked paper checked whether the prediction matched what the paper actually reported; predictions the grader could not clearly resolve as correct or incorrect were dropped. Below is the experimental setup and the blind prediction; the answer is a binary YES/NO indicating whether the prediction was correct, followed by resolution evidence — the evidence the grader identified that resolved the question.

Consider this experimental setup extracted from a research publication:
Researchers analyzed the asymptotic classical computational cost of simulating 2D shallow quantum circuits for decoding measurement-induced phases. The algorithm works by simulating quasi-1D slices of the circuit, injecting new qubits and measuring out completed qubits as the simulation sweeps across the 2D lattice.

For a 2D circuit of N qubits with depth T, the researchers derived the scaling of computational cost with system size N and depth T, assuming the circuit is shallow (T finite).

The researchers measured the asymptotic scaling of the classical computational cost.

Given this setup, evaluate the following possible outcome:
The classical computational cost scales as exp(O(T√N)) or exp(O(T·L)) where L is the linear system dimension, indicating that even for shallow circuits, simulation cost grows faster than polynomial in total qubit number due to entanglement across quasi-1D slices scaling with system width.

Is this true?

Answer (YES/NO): YES